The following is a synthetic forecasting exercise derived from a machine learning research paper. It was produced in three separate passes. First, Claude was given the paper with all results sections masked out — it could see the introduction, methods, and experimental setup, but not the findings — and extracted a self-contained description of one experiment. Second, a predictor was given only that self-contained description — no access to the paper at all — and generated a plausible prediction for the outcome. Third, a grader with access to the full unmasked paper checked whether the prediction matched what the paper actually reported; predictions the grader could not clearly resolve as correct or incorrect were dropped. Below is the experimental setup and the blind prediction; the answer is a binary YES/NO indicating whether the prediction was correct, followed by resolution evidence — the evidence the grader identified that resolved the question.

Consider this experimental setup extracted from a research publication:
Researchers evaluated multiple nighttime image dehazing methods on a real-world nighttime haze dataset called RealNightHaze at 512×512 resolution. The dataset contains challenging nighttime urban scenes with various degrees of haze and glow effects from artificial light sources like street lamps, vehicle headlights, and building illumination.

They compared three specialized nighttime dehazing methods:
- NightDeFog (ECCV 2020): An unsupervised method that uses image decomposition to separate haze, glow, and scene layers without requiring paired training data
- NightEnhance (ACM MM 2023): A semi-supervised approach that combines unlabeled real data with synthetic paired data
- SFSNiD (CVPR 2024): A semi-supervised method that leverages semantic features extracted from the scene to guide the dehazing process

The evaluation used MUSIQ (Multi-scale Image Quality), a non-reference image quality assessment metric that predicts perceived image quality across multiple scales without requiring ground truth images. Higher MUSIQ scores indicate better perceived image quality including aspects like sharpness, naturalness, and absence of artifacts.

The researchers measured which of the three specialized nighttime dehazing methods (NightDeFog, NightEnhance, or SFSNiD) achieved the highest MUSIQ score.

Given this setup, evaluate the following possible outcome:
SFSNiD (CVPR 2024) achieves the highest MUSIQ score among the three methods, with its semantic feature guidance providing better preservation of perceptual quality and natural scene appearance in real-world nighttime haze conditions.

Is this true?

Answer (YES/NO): NO